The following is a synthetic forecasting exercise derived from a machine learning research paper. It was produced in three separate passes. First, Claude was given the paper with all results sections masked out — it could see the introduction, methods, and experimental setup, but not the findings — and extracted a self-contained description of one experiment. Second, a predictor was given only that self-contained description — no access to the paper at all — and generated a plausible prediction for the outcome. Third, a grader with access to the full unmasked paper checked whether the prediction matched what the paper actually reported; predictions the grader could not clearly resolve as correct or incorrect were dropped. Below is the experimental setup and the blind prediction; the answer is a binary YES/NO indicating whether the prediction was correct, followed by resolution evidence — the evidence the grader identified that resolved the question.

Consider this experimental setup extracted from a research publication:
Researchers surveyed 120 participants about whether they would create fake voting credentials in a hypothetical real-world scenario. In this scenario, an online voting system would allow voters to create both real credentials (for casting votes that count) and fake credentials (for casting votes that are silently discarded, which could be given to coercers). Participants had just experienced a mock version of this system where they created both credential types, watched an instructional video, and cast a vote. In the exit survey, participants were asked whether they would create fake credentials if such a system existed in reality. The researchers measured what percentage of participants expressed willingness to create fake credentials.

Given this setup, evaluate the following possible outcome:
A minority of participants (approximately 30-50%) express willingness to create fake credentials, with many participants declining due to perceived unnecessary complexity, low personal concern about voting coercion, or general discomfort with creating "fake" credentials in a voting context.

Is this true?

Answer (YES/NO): NO